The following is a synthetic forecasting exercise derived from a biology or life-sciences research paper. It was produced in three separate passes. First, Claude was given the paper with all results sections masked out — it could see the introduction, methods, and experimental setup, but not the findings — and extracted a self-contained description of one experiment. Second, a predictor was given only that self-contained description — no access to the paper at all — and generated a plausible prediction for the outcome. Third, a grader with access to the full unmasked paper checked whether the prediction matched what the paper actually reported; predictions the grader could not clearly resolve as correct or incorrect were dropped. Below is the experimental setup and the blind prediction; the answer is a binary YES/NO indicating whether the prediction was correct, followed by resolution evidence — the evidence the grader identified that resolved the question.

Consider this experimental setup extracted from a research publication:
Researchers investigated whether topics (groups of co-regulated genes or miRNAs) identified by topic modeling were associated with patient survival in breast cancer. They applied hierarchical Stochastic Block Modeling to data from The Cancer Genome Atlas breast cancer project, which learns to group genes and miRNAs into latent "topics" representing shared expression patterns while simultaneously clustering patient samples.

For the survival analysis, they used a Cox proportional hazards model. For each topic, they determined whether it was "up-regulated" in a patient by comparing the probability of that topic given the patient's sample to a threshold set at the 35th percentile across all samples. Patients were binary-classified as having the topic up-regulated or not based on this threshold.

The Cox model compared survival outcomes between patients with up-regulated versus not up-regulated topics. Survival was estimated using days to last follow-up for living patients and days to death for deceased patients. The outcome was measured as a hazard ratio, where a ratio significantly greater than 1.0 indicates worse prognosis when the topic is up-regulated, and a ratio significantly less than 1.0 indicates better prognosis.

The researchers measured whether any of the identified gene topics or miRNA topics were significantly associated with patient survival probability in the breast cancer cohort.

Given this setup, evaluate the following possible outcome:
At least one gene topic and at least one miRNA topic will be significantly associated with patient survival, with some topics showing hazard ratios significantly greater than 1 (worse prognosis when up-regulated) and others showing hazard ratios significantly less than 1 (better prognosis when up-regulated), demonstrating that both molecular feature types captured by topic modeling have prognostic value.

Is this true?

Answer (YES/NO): NO